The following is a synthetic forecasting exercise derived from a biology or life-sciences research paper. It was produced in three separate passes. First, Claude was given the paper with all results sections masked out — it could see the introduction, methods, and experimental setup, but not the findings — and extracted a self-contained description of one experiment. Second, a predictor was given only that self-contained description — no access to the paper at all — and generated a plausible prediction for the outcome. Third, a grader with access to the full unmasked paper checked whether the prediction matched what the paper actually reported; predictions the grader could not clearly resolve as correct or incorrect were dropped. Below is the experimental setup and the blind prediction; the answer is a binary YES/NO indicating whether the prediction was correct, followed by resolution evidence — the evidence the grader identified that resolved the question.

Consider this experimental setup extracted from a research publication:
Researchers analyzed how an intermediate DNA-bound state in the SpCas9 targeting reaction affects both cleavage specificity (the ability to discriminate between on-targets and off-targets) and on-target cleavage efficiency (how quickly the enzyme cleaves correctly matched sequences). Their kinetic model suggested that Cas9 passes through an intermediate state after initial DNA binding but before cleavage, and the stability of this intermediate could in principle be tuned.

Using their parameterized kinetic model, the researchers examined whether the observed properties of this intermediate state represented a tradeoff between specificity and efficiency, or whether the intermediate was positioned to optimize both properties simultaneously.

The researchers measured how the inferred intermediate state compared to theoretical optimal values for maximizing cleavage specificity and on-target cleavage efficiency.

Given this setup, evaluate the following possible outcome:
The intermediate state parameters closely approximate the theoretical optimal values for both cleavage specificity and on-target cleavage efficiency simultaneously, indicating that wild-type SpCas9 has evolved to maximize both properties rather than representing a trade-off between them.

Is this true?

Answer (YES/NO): YES